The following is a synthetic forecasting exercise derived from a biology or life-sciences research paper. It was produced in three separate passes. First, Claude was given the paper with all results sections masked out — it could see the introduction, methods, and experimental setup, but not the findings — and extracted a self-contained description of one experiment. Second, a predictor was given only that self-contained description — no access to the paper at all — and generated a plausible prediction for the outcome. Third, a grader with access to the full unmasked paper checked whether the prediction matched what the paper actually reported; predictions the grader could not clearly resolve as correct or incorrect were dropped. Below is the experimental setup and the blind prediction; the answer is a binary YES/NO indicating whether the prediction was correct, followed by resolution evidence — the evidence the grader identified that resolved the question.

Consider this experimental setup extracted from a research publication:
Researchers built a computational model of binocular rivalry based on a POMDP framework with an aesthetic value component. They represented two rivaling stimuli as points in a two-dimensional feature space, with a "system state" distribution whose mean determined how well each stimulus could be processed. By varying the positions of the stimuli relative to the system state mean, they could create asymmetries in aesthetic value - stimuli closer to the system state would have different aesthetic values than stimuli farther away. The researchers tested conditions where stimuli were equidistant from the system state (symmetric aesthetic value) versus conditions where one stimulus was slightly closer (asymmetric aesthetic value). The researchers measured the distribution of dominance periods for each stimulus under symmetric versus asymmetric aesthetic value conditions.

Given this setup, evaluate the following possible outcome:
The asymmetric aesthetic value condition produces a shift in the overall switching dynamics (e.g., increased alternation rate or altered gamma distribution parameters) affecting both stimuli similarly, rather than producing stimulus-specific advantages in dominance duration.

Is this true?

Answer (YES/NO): NO